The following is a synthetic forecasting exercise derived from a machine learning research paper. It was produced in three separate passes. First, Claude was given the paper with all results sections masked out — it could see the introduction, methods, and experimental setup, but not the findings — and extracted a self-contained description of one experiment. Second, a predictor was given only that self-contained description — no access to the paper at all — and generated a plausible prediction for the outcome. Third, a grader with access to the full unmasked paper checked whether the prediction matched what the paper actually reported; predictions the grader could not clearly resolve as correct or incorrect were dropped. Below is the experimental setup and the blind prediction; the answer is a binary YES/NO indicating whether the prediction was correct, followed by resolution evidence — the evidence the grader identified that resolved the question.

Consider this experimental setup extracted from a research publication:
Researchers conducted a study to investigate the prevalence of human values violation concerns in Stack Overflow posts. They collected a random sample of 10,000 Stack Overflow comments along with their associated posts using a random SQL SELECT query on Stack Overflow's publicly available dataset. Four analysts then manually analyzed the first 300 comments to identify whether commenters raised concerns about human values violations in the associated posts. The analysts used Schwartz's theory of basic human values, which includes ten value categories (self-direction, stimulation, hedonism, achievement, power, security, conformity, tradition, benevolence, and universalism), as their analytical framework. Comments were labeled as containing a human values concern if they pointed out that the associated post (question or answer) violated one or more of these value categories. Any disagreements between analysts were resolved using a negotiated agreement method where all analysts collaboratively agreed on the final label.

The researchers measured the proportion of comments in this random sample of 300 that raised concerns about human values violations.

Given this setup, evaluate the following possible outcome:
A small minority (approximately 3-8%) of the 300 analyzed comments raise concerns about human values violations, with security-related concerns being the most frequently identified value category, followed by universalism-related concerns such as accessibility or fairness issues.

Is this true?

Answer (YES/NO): NO